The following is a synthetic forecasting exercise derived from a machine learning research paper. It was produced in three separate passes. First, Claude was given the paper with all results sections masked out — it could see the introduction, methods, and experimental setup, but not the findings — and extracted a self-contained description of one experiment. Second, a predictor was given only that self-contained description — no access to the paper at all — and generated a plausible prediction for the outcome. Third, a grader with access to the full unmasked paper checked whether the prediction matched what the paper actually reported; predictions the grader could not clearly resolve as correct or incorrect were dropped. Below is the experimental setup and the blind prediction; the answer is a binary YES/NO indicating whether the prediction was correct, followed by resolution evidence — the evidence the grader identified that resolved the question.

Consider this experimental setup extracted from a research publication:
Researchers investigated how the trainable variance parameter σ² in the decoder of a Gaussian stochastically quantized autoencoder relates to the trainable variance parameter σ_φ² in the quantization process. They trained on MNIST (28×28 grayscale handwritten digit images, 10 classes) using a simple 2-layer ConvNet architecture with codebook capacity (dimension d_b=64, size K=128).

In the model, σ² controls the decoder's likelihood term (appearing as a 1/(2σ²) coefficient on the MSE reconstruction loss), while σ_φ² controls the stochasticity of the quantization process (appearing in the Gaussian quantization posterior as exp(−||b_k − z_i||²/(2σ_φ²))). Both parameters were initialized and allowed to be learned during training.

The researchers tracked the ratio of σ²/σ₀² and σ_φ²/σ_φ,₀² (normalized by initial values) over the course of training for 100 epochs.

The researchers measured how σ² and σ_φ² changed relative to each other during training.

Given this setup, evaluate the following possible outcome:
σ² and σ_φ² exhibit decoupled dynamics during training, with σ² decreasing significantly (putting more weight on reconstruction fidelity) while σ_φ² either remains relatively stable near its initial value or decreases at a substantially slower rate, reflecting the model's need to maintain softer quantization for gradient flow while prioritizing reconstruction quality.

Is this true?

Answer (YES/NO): NO